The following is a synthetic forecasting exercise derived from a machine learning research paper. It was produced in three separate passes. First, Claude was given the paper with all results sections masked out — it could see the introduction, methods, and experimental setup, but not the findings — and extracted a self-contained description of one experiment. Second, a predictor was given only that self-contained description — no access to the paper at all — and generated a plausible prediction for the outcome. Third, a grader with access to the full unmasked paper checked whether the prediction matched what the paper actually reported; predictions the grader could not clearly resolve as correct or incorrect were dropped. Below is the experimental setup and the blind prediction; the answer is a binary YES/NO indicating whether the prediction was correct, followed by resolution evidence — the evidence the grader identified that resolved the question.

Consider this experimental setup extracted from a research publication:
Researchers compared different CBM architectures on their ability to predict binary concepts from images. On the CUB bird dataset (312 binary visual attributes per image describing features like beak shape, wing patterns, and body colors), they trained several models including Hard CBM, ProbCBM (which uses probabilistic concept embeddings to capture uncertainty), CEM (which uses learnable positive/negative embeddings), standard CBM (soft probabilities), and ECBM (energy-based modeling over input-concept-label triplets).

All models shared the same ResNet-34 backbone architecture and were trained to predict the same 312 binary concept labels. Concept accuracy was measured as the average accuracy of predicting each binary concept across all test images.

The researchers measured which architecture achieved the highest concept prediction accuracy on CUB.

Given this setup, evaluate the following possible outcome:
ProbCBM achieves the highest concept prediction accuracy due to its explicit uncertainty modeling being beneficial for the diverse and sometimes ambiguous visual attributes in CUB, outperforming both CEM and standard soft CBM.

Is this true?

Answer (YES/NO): NO